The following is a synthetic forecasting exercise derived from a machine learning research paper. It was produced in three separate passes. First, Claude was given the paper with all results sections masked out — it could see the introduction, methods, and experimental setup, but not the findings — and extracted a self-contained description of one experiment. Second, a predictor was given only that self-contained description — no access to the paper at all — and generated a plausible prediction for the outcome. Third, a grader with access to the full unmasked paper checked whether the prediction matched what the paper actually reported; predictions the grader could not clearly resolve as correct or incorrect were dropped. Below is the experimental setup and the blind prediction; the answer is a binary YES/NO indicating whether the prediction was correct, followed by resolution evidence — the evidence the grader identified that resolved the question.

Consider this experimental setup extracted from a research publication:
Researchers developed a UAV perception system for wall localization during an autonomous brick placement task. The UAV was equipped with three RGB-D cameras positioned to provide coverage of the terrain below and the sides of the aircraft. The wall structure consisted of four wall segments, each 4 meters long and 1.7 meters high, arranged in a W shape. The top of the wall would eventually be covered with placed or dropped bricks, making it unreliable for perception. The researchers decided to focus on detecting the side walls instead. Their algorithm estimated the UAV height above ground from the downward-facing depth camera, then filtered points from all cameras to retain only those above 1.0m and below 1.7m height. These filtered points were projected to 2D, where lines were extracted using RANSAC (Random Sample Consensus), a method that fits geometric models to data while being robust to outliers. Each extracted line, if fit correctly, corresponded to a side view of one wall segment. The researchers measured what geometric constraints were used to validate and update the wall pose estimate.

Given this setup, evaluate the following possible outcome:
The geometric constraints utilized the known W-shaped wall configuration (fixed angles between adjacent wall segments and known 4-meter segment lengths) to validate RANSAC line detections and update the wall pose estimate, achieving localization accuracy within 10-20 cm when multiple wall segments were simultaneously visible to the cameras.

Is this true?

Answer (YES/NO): NO